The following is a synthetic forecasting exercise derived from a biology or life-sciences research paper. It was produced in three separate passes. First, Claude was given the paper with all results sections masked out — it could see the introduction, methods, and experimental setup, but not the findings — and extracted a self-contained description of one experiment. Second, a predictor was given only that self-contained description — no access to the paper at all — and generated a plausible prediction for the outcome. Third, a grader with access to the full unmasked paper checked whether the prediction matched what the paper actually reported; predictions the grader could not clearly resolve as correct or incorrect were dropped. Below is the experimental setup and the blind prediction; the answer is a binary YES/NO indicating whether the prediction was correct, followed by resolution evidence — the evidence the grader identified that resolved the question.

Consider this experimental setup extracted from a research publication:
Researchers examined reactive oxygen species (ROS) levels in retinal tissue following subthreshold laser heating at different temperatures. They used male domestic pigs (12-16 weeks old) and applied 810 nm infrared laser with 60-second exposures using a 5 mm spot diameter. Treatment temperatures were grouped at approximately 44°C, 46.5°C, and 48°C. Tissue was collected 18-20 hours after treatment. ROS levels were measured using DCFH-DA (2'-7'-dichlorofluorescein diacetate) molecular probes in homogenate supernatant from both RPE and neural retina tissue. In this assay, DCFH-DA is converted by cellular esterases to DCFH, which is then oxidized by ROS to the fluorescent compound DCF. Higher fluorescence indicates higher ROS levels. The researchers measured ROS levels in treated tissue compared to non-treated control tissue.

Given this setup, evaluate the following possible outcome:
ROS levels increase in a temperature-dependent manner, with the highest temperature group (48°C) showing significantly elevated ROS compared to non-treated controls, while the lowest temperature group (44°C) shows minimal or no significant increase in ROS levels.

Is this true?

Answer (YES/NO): YES